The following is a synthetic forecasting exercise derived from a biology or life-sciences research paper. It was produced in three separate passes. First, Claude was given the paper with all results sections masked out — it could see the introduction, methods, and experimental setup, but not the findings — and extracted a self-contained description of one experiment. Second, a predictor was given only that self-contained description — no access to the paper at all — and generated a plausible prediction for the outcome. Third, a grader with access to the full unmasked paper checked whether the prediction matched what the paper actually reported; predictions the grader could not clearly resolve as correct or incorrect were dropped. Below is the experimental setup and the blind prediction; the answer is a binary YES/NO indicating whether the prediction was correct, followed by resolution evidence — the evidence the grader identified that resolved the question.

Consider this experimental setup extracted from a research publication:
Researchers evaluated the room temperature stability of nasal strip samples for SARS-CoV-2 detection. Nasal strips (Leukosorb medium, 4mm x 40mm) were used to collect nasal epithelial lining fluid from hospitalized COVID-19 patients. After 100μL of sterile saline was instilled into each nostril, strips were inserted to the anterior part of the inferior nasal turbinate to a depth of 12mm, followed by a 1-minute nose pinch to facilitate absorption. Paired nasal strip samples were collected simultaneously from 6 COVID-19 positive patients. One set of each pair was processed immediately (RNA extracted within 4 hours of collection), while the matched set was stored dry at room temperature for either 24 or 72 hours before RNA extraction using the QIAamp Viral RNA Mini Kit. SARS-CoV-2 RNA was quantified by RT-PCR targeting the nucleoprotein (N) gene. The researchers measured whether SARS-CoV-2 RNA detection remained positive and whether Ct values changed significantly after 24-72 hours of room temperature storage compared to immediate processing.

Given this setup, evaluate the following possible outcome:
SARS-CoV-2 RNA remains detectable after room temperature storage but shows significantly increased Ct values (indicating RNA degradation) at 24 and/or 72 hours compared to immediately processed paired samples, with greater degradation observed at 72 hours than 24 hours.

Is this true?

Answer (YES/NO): NO